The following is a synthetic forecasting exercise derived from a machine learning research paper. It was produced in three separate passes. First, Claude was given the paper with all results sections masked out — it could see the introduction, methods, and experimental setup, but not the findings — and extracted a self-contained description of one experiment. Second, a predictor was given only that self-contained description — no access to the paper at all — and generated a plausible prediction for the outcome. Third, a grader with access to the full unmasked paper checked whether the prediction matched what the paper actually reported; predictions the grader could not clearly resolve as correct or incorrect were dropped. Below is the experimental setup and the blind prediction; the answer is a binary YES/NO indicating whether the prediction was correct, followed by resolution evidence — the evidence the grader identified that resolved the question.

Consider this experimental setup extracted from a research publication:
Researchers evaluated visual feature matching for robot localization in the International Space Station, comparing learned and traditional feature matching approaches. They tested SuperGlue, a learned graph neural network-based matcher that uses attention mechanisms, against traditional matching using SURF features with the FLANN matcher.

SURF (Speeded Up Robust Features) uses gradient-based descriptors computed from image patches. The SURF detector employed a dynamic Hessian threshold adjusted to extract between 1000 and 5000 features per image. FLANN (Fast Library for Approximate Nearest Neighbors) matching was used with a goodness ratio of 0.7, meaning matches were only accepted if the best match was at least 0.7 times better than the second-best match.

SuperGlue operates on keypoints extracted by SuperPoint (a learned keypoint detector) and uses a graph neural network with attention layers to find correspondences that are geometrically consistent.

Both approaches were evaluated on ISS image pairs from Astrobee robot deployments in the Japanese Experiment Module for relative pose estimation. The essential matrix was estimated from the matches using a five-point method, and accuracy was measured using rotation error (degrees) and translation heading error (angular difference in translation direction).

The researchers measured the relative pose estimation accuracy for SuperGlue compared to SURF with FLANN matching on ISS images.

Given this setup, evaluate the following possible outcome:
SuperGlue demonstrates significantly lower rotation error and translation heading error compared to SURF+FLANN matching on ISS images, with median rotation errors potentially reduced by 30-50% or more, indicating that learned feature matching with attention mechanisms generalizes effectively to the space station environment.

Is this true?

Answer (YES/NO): NO